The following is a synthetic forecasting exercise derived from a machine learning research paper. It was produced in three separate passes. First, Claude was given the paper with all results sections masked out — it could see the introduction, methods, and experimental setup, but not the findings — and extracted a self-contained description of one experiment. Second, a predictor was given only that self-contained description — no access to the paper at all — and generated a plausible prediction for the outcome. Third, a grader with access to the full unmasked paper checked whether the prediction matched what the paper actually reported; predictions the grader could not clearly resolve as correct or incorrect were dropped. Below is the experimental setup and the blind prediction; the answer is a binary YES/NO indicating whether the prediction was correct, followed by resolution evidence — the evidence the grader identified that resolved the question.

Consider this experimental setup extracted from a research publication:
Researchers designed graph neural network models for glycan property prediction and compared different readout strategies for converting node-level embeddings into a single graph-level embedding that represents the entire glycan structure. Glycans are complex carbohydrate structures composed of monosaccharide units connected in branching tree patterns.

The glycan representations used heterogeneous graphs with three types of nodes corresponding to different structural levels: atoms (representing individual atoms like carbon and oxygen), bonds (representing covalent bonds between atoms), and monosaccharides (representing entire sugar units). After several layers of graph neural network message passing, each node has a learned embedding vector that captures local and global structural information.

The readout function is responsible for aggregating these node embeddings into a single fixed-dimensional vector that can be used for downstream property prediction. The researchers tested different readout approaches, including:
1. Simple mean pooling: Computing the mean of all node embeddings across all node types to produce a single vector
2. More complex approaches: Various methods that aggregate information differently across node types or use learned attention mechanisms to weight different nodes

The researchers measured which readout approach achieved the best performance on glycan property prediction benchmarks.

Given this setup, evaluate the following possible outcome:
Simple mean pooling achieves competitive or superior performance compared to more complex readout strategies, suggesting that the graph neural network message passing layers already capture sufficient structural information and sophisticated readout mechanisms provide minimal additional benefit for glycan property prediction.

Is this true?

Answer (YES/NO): YES